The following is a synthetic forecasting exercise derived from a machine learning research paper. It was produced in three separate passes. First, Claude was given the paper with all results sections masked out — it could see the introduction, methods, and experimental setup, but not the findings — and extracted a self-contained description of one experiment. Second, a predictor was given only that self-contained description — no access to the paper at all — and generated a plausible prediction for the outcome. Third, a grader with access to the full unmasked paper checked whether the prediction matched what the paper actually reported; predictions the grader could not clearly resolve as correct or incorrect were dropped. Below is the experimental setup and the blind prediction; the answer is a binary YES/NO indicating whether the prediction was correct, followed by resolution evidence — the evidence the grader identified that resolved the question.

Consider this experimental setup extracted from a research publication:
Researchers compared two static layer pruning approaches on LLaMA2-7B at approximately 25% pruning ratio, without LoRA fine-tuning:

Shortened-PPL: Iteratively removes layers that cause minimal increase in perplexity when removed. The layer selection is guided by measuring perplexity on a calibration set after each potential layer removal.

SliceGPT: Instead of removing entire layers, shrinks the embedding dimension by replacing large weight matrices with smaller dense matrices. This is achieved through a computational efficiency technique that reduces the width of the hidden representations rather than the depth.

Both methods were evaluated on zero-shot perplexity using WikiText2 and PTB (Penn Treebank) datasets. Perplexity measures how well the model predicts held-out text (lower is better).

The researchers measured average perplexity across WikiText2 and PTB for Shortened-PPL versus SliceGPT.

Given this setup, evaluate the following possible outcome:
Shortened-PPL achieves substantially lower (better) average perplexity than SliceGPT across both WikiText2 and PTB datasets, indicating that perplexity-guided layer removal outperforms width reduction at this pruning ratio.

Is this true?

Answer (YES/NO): NO